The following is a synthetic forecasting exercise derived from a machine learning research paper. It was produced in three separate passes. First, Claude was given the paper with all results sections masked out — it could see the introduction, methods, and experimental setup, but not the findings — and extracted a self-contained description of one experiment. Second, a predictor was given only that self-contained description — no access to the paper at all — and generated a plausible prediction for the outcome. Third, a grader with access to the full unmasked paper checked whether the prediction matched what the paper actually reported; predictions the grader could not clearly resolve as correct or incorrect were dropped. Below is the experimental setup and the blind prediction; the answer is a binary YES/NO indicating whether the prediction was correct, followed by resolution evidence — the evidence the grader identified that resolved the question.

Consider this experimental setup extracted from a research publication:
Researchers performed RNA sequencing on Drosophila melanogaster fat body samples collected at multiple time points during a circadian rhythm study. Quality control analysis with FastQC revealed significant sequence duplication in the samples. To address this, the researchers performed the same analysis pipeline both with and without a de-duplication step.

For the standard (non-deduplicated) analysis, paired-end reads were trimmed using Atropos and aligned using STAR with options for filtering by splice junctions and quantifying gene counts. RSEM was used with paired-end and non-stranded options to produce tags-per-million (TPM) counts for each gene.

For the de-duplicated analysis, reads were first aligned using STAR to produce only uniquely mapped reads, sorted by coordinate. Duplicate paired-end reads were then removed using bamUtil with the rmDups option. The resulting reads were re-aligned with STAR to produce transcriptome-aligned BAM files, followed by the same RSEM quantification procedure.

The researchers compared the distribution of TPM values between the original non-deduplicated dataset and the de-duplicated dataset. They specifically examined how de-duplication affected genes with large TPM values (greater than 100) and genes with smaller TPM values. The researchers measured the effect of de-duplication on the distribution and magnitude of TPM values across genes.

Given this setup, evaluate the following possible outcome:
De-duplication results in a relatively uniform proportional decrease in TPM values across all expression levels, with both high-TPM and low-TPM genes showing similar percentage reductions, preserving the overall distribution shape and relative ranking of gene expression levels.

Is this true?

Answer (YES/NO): NO